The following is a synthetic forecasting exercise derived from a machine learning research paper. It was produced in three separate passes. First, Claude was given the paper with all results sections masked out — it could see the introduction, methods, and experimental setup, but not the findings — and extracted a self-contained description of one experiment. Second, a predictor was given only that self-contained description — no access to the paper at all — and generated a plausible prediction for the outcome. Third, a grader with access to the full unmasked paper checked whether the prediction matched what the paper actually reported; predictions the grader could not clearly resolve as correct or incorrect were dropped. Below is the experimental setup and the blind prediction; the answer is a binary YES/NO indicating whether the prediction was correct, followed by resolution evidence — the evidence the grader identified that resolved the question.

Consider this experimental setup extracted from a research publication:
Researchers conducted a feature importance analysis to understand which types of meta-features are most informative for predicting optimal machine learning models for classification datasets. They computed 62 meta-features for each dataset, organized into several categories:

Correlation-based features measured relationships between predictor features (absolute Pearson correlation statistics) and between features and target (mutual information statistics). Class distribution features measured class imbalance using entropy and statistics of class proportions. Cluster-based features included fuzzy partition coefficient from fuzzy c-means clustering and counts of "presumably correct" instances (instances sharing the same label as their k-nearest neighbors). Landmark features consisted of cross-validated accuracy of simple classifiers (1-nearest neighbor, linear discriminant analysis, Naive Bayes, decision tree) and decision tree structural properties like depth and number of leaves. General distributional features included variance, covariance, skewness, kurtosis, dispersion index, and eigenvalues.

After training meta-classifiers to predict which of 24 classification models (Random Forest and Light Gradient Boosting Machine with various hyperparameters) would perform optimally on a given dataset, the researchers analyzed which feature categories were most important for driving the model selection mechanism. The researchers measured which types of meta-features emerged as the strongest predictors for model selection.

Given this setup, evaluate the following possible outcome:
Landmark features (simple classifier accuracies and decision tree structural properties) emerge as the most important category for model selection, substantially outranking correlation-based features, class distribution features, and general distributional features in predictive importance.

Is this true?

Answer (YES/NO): NO